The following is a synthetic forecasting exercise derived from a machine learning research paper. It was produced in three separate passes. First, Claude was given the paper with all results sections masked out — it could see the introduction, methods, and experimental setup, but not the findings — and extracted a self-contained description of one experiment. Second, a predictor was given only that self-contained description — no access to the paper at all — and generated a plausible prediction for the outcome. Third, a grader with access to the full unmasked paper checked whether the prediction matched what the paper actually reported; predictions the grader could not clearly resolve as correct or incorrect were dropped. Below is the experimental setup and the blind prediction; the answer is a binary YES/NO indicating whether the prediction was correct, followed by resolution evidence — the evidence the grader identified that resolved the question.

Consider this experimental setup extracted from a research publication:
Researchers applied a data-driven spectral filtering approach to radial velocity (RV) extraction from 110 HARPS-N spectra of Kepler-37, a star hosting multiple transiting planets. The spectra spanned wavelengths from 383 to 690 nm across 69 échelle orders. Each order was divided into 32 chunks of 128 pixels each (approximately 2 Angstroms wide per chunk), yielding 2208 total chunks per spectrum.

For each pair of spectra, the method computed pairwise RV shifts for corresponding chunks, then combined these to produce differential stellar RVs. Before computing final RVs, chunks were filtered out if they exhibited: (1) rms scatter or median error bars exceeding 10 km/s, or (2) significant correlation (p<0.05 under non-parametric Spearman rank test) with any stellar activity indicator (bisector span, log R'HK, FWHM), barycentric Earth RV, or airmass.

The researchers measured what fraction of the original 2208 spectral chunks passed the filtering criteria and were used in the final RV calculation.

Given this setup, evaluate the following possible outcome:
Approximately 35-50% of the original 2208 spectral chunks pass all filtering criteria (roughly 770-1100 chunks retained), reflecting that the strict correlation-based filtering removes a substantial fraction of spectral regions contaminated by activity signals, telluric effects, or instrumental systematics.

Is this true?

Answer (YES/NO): YES